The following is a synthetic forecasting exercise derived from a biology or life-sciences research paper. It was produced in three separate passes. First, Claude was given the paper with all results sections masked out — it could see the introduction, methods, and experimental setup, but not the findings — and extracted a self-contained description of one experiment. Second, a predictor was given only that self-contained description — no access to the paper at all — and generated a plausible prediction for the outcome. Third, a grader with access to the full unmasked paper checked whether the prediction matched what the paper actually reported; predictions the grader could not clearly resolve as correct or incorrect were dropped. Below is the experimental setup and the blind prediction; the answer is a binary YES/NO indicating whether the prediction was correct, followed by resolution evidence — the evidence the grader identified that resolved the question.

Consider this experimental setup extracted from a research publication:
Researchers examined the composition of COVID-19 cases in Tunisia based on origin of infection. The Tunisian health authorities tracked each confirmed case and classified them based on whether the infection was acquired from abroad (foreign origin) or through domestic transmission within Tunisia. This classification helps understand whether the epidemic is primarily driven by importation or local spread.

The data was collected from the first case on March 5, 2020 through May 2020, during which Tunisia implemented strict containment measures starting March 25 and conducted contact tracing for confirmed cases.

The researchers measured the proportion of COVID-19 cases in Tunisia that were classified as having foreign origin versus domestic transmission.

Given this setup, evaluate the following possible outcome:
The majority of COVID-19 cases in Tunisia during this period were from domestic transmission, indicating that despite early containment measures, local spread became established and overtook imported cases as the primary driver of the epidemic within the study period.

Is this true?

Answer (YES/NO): YES